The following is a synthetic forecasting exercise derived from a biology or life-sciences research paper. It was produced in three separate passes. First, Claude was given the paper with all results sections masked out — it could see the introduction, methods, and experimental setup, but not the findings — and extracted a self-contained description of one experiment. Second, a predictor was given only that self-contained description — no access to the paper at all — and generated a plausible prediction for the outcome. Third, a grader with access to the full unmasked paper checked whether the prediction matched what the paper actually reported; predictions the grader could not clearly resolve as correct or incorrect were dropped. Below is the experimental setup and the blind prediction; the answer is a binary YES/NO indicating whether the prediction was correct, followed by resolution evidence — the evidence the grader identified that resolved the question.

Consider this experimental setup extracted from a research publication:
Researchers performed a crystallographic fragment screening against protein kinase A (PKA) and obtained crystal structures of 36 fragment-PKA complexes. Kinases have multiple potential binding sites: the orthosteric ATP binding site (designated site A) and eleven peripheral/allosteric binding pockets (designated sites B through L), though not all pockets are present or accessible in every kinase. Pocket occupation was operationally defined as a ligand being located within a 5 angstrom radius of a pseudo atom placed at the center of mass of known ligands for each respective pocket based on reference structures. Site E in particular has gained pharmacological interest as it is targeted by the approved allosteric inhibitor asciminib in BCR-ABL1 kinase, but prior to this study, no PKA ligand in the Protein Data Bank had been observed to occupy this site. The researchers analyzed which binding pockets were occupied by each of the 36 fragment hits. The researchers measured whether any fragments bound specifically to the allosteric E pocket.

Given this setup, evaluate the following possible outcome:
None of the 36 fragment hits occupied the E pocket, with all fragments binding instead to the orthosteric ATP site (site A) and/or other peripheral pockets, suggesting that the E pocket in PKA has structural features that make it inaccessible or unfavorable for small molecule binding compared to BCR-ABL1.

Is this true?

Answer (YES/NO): NO